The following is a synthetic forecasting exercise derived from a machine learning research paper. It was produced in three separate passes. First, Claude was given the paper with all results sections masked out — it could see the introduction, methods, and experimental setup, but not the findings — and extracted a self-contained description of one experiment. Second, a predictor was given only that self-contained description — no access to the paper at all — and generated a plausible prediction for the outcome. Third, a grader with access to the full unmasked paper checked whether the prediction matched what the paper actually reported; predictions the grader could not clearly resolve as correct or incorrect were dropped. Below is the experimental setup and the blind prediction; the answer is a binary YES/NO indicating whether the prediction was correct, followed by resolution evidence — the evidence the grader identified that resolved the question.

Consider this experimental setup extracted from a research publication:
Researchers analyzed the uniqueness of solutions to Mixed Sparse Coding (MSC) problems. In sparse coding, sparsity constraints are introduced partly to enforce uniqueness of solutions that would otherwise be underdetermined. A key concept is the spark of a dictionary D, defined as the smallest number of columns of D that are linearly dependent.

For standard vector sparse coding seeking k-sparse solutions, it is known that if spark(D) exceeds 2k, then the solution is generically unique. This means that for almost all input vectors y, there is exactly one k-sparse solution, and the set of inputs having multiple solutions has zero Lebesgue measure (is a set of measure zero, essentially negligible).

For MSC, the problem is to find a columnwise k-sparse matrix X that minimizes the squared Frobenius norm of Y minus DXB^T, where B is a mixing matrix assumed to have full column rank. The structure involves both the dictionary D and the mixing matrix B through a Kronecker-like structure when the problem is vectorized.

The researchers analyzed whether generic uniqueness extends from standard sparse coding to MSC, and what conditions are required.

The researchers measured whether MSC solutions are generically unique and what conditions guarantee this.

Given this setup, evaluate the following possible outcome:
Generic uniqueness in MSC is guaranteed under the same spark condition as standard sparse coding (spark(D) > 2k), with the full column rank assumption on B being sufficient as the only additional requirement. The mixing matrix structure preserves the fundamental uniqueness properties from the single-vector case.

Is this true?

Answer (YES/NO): YES